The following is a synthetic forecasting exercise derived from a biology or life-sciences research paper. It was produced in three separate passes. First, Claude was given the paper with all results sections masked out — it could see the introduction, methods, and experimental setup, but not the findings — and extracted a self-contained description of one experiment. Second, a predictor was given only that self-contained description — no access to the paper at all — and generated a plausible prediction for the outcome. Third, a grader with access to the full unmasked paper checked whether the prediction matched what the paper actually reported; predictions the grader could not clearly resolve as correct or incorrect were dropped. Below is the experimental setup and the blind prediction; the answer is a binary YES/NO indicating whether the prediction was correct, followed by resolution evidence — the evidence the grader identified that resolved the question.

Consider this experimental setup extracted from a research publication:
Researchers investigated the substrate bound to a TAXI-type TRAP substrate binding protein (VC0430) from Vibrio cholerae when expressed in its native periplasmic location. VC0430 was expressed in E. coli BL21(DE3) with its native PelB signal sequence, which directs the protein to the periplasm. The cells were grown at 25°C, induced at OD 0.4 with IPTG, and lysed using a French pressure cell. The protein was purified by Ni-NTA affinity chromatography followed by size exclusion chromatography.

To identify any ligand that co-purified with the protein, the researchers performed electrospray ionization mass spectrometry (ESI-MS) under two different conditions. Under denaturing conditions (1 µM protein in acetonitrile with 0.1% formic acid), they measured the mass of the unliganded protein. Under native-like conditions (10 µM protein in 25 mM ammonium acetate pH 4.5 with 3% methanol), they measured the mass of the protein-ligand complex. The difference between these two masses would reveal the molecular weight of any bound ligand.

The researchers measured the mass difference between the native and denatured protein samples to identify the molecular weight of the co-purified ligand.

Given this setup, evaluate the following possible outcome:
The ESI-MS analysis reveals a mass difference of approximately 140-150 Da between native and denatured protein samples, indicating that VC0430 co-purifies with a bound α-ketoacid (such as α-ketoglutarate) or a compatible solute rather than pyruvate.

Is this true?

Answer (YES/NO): NO